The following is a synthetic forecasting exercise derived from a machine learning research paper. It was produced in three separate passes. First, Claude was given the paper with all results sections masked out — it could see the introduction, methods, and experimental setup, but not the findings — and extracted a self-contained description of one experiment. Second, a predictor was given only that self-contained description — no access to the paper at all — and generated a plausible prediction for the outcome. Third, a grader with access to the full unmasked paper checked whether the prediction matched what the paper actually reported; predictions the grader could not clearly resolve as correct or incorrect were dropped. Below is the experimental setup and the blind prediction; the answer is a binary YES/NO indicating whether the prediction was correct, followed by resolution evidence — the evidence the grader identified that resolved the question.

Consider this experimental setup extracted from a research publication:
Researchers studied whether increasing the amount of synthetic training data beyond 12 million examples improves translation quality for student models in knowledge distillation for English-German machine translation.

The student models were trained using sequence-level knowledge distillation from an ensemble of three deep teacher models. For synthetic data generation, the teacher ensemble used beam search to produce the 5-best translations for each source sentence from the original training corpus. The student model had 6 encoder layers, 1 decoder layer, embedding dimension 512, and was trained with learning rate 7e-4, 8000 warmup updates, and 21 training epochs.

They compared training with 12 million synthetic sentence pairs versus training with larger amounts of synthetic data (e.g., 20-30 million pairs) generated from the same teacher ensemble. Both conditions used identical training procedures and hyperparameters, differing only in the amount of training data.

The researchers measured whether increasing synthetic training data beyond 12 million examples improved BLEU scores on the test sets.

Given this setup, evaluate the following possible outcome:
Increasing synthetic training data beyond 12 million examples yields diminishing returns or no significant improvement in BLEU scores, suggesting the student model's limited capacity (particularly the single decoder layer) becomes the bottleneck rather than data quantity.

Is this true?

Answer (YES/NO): YES